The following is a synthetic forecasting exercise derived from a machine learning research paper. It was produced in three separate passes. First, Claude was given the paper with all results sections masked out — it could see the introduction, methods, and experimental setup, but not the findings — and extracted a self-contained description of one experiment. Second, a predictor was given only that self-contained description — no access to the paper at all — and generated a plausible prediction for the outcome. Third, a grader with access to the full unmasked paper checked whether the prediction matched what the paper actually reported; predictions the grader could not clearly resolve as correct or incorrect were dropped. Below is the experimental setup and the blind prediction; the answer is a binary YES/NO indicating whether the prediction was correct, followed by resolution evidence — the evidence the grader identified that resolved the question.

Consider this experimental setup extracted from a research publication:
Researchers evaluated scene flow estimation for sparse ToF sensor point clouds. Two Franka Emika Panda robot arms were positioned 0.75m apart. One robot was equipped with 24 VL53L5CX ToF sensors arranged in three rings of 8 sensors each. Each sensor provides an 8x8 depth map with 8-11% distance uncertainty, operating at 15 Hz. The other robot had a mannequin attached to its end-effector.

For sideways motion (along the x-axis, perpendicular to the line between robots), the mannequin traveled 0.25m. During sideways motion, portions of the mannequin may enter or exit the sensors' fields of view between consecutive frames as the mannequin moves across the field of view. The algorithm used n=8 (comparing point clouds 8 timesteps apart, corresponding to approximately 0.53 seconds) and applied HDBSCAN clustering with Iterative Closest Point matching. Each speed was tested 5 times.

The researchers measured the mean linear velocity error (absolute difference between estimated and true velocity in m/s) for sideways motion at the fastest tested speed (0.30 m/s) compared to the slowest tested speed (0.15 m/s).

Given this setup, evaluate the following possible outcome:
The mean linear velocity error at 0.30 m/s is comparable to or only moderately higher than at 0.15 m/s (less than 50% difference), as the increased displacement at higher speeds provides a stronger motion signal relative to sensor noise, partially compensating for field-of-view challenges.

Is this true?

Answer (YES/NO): NO